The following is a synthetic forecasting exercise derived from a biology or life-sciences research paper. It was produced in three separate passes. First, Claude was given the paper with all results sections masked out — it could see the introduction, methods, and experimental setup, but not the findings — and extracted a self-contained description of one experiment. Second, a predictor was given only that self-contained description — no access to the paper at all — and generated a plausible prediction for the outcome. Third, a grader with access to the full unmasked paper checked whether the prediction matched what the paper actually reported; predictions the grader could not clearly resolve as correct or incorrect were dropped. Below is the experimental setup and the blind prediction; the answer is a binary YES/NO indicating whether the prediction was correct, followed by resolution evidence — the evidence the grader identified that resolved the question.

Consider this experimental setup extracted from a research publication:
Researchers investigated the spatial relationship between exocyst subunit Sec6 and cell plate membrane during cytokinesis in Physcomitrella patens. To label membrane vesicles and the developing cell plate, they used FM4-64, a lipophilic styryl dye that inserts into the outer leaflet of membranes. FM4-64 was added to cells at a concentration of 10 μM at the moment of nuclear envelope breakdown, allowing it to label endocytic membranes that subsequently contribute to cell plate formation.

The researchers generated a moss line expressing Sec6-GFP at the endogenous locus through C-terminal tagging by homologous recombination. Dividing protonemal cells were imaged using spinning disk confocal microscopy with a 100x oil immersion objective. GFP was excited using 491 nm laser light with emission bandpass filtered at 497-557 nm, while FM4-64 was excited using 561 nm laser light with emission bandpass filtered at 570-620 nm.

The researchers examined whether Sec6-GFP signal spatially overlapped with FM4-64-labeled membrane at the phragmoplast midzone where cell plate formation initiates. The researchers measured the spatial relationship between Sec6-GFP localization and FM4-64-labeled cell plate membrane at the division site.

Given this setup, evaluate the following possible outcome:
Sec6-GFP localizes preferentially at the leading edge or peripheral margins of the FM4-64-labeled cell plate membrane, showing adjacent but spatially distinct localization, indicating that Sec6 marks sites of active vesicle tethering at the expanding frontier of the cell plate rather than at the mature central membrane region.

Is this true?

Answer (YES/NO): NO